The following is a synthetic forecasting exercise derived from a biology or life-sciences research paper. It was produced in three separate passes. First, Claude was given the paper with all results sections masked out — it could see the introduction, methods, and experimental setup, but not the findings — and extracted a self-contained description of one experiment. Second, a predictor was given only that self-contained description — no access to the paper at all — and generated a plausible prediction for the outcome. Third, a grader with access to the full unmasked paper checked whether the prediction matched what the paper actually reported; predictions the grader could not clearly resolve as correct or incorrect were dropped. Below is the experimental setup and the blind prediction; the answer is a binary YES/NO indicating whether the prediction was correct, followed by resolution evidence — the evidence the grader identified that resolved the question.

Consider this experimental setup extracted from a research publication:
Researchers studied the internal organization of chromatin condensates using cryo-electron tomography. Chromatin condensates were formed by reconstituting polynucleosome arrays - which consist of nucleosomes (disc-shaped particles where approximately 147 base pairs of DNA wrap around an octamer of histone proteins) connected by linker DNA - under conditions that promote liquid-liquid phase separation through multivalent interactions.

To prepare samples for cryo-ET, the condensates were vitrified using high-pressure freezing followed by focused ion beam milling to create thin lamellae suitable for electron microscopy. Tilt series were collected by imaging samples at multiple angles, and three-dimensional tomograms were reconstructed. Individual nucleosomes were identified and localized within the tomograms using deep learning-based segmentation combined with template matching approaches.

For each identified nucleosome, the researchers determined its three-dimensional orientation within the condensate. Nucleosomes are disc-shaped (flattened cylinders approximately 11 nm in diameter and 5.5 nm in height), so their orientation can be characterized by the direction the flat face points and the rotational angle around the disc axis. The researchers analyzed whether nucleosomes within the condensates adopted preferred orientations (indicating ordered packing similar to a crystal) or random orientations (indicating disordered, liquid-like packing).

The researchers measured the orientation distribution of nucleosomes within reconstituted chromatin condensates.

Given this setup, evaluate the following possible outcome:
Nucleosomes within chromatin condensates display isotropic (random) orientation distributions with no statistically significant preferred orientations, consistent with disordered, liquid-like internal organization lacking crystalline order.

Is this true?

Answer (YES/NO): YES